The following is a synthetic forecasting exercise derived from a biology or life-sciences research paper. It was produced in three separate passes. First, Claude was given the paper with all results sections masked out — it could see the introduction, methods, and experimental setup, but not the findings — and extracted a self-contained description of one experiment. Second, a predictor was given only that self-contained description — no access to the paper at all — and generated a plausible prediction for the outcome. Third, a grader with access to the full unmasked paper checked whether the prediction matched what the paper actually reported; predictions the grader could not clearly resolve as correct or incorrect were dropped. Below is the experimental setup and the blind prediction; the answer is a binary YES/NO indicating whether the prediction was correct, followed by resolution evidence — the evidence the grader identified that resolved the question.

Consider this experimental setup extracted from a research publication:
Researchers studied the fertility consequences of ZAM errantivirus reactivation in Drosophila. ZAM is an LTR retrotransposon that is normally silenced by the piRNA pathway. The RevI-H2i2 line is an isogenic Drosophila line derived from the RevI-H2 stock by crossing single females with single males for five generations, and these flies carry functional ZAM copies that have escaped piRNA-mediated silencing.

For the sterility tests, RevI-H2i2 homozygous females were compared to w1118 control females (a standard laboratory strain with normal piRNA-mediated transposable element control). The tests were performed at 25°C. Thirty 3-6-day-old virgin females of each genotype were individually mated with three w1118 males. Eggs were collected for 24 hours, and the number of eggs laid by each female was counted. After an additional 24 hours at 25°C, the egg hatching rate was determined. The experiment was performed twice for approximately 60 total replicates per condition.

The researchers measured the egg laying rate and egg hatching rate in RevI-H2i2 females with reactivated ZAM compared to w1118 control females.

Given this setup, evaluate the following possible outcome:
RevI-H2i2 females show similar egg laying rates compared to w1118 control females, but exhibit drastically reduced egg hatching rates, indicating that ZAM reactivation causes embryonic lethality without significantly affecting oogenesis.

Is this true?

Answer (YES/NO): NO